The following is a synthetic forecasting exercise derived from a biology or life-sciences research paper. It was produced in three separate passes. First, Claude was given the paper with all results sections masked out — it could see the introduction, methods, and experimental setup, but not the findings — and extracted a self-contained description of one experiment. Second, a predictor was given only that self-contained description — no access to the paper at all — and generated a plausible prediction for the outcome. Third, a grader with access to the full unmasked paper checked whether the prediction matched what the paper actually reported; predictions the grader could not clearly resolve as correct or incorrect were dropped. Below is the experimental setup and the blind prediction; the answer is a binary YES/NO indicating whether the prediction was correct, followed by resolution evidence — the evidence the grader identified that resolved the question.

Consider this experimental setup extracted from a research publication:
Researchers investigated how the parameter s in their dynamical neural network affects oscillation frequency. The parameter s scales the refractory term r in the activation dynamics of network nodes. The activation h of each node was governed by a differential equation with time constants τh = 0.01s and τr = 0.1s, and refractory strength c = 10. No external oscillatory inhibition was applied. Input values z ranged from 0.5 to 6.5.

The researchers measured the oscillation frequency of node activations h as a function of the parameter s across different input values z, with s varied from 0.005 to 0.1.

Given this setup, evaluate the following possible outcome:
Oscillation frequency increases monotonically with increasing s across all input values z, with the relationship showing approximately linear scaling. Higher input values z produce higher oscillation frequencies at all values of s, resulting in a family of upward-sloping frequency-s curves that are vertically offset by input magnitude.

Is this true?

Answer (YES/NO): NO